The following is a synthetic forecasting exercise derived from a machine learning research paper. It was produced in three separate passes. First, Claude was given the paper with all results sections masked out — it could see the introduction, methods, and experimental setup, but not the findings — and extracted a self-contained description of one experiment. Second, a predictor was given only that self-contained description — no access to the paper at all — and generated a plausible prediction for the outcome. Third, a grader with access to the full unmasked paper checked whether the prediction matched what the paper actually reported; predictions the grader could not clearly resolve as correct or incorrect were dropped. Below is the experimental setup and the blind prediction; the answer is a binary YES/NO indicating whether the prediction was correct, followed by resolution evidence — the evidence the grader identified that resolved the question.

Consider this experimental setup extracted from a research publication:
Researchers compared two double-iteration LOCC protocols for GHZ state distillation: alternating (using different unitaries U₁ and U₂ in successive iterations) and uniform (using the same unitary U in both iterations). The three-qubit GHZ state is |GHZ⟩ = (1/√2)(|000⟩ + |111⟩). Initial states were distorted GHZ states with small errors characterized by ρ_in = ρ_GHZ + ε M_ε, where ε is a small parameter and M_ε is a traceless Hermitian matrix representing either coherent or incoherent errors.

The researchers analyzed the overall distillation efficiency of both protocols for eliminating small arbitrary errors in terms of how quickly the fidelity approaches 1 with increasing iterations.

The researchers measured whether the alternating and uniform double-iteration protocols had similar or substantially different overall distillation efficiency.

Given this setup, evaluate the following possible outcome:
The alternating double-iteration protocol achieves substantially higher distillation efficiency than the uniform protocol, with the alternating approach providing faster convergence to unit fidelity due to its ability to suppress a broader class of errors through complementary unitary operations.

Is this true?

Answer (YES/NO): NO